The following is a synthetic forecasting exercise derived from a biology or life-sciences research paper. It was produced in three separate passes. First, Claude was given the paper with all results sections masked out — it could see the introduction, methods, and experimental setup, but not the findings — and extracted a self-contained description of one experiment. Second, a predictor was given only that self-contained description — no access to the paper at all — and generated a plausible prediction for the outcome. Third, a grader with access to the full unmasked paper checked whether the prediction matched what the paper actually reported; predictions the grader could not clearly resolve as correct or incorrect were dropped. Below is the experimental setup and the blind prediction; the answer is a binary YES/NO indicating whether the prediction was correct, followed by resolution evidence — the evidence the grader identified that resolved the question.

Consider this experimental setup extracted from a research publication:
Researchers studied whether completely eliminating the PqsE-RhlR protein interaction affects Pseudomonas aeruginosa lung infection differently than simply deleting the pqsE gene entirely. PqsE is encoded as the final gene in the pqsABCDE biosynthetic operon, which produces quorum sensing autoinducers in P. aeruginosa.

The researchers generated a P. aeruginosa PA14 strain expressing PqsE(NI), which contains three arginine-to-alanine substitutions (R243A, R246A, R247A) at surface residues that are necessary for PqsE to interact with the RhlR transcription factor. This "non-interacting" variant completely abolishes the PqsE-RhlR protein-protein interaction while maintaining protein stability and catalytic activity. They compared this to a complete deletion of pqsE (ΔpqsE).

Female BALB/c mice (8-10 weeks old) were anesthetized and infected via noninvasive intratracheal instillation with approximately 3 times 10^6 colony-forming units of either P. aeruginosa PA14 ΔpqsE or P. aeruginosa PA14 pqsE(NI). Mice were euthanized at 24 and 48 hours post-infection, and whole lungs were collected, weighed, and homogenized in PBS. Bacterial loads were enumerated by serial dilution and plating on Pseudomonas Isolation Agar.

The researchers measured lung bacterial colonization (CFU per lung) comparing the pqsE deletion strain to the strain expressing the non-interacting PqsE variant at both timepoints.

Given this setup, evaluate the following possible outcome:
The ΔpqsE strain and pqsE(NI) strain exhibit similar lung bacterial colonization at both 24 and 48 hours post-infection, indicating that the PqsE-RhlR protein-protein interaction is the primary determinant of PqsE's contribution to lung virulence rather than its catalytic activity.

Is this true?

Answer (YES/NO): YES